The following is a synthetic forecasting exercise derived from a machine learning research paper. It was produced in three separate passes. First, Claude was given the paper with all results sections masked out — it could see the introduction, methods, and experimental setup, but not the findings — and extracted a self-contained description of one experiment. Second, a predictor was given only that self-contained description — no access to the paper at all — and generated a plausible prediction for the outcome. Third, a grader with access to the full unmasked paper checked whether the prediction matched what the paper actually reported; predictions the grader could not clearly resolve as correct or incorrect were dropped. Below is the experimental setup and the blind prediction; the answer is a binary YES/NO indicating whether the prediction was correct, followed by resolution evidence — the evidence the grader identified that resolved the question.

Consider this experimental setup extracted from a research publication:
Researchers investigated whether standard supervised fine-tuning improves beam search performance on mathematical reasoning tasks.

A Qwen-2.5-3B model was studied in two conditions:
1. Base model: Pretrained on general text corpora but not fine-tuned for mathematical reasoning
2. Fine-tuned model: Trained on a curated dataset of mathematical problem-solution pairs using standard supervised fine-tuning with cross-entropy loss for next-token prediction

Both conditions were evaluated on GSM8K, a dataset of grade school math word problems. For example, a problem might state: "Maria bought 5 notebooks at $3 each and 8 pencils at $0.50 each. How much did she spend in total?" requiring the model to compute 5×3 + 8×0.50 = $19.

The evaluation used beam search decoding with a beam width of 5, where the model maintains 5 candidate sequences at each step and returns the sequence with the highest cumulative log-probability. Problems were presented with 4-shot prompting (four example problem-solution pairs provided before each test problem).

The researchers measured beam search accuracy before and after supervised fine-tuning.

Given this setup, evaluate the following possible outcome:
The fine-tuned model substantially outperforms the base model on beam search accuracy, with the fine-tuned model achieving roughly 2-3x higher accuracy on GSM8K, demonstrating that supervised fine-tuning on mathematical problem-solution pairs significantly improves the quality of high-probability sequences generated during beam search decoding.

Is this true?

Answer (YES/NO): NO